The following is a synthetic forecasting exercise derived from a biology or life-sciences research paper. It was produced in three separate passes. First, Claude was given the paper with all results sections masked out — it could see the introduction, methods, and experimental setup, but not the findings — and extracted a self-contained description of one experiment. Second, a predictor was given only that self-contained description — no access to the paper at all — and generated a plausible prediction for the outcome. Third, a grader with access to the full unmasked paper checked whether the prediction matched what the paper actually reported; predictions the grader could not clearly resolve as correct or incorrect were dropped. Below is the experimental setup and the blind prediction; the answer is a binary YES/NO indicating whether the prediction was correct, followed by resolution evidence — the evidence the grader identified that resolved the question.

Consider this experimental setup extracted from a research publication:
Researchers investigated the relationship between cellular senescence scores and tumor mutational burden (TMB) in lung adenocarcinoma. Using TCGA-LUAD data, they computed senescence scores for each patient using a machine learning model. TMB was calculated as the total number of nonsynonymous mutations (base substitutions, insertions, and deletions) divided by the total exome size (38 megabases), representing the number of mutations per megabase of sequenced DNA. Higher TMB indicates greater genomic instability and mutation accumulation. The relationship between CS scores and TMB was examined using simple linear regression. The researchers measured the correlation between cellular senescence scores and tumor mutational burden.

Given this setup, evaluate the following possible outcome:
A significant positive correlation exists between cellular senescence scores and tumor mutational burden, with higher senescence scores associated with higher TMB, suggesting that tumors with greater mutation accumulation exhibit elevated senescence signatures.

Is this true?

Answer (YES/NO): NO